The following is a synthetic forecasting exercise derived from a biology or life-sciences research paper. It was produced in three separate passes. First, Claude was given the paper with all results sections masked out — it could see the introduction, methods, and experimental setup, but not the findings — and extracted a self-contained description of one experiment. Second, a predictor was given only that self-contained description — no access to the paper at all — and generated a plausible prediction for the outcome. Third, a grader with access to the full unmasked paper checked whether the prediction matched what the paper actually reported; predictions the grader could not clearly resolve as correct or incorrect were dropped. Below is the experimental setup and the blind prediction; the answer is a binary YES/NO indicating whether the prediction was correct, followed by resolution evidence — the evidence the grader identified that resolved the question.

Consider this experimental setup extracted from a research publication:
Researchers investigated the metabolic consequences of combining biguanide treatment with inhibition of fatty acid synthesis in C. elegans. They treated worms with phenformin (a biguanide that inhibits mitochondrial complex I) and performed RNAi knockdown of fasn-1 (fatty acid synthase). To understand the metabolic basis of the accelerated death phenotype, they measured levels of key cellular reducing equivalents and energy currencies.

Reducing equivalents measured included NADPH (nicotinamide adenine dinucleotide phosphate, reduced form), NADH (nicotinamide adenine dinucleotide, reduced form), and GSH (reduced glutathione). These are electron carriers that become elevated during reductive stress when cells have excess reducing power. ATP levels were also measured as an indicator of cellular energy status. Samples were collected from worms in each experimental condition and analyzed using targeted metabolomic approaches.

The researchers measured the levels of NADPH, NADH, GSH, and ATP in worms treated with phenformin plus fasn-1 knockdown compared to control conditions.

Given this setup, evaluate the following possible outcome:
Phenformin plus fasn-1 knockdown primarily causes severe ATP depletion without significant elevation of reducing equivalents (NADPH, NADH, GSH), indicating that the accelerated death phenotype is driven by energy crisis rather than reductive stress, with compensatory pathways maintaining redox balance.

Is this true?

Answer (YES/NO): NO